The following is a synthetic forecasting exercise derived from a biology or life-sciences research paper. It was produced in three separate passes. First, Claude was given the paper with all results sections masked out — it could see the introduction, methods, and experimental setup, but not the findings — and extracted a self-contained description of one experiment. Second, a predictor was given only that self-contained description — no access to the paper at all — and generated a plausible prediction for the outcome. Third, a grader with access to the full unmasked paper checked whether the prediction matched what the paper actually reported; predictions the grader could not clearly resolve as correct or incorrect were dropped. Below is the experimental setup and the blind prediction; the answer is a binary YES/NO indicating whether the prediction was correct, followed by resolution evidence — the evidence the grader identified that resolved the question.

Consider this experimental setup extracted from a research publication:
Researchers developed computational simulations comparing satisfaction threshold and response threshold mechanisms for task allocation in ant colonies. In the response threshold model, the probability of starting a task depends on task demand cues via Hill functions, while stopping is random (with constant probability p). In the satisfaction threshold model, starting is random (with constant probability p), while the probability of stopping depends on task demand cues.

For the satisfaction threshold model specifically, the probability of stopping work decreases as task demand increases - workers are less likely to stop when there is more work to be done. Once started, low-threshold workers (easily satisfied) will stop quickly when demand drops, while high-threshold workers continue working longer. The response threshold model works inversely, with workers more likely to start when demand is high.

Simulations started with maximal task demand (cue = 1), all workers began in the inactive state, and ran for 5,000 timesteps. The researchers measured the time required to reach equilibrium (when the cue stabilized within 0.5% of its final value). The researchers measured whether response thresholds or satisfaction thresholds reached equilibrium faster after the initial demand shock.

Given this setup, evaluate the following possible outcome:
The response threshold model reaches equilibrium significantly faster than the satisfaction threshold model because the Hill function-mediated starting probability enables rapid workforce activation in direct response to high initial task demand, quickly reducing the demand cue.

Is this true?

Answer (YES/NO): YES